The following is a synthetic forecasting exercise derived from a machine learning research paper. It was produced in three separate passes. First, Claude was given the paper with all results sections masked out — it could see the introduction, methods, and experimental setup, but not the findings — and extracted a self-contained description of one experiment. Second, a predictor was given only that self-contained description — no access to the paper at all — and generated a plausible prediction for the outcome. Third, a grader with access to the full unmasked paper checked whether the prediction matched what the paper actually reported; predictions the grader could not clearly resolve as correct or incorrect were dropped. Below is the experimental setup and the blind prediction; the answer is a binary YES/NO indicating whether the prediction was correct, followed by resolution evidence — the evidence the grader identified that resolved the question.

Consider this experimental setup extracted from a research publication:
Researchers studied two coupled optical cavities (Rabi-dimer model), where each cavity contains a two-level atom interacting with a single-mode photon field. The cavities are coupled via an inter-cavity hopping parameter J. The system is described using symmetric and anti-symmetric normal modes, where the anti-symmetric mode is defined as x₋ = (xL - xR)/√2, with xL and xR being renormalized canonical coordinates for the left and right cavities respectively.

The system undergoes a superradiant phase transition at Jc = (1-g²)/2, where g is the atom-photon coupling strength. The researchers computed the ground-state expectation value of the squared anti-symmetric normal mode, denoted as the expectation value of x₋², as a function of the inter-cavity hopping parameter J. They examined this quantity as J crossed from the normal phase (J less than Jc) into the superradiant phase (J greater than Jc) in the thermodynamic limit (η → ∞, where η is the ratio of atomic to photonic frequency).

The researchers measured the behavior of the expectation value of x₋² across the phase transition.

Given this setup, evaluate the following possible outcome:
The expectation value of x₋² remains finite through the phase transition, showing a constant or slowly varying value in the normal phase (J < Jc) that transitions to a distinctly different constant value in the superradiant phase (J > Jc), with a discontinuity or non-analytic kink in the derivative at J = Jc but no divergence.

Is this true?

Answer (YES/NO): YES